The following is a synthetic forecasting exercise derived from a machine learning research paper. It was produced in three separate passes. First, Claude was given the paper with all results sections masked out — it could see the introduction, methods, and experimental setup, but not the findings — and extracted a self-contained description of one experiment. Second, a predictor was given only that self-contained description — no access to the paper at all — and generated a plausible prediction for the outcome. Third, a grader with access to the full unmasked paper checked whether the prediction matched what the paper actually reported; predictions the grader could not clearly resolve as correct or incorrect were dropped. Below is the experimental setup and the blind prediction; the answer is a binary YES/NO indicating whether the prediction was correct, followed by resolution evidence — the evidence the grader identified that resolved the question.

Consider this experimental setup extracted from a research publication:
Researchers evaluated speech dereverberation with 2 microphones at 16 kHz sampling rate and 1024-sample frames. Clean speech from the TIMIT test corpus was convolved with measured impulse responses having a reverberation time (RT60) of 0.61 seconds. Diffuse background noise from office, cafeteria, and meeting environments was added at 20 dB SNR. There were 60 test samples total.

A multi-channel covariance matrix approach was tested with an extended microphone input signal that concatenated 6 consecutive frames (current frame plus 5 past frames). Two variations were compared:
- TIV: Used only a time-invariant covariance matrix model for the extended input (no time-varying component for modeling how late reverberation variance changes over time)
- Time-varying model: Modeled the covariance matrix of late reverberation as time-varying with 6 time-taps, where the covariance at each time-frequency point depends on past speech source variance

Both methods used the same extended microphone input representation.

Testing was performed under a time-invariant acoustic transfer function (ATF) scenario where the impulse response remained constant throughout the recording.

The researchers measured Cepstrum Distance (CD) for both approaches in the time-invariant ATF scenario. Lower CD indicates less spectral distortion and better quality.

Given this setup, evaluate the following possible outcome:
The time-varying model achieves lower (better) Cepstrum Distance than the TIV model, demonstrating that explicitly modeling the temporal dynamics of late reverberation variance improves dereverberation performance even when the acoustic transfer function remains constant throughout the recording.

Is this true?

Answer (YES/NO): YES